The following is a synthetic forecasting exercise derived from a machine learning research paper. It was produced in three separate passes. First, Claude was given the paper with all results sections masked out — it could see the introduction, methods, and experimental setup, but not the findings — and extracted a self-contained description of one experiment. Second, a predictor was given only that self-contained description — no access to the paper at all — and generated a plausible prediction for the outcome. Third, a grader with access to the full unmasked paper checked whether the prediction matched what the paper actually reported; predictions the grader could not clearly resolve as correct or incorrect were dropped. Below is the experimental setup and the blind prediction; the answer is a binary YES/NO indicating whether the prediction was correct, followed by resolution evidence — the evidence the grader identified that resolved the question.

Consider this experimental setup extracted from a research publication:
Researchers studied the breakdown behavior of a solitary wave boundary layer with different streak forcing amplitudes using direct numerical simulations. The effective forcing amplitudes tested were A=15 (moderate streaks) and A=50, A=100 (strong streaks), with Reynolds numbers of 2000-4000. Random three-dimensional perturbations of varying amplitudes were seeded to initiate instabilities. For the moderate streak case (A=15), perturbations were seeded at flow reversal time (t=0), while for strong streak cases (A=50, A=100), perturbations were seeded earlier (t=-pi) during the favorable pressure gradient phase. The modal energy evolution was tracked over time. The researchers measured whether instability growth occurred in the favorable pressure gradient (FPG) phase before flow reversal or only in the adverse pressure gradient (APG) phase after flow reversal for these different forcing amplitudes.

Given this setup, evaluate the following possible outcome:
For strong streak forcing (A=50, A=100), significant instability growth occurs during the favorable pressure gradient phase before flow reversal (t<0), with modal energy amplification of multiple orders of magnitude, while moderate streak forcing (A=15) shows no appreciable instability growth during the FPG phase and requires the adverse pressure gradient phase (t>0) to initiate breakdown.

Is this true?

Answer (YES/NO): YES